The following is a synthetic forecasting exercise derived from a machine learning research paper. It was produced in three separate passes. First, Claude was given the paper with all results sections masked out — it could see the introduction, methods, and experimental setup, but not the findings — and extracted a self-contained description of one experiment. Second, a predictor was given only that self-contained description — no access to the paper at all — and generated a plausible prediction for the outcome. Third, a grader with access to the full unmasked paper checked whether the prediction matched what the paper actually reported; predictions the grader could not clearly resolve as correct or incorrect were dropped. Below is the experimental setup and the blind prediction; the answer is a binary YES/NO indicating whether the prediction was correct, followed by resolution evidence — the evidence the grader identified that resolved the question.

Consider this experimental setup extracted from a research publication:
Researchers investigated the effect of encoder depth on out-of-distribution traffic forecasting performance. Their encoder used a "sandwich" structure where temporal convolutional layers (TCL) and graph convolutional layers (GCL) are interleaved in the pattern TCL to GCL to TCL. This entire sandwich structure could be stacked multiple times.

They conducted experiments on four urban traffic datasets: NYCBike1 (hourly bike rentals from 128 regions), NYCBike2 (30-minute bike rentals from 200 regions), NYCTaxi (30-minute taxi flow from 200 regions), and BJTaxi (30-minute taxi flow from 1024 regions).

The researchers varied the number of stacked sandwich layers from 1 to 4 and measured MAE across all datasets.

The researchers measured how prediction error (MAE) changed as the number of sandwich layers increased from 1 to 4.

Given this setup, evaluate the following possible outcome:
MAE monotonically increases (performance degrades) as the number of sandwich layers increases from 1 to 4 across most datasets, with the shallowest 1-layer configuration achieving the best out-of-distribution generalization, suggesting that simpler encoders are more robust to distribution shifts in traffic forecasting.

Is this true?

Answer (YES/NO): NO